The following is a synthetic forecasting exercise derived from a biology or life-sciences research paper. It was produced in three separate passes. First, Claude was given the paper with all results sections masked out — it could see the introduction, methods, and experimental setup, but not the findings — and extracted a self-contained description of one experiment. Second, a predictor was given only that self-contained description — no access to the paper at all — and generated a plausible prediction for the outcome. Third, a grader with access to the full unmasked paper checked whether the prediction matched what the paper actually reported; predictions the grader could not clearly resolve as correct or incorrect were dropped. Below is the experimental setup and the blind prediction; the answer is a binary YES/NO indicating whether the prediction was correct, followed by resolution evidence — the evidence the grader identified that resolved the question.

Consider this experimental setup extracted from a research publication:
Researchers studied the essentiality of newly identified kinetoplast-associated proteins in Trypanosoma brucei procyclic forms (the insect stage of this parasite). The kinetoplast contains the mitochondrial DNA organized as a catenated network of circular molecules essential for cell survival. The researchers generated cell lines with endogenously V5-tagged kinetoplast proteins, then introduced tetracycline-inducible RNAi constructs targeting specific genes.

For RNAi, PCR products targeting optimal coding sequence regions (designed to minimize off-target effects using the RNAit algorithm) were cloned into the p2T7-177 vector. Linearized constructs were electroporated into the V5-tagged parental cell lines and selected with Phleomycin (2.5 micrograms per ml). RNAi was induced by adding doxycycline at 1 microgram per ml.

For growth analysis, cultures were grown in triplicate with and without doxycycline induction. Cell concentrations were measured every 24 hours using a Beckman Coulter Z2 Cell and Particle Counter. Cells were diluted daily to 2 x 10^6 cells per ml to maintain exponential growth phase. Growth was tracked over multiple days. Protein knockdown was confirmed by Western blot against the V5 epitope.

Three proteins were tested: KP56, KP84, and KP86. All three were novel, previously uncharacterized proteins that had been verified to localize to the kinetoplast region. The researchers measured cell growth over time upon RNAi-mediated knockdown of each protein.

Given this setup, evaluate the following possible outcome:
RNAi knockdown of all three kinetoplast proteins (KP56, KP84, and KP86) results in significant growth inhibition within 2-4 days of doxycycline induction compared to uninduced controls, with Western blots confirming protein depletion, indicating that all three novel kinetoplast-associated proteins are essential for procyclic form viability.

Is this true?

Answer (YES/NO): YES